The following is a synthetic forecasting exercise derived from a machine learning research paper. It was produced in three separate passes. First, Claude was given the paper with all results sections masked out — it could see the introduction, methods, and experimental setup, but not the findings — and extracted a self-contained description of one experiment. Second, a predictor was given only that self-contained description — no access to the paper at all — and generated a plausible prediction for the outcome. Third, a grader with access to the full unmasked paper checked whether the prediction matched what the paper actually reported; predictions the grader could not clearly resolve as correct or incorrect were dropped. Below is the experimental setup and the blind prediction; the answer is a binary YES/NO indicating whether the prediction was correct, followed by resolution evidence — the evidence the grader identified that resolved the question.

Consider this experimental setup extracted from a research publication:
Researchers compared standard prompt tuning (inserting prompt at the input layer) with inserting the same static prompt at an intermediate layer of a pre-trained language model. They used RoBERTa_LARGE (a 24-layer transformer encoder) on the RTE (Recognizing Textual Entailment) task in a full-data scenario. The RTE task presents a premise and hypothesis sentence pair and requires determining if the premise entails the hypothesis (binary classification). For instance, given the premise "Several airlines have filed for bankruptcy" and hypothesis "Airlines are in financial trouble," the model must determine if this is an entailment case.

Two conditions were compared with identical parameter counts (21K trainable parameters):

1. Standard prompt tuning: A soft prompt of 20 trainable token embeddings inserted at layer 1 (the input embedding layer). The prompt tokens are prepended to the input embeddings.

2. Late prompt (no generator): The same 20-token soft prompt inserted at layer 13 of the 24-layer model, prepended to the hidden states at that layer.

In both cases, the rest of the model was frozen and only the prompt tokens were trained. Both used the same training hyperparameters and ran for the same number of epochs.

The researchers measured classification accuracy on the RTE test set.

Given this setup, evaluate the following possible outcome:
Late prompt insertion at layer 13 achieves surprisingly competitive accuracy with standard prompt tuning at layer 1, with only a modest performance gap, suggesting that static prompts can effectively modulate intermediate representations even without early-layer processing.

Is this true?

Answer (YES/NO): NO